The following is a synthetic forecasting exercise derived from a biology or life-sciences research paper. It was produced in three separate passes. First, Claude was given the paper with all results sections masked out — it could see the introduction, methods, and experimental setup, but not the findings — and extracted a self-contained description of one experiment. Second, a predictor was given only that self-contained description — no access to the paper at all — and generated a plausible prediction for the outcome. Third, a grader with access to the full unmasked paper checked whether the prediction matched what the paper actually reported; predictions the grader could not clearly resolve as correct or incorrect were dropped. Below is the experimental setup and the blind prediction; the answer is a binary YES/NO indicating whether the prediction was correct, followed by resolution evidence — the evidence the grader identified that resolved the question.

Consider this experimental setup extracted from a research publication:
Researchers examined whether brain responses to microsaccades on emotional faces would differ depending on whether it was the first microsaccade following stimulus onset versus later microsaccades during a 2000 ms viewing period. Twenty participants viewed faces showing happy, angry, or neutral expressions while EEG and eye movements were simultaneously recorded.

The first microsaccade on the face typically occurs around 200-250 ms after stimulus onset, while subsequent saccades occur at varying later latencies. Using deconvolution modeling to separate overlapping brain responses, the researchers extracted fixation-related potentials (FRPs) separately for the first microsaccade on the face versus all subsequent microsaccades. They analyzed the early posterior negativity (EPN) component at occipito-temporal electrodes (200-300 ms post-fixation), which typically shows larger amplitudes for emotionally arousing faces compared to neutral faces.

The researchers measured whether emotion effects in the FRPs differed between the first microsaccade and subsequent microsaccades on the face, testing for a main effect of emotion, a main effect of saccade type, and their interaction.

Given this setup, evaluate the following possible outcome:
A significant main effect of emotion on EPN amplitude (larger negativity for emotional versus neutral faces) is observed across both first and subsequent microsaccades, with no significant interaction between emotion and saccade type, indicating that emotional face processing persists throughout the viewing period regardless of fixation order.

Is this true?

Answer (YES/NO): NO